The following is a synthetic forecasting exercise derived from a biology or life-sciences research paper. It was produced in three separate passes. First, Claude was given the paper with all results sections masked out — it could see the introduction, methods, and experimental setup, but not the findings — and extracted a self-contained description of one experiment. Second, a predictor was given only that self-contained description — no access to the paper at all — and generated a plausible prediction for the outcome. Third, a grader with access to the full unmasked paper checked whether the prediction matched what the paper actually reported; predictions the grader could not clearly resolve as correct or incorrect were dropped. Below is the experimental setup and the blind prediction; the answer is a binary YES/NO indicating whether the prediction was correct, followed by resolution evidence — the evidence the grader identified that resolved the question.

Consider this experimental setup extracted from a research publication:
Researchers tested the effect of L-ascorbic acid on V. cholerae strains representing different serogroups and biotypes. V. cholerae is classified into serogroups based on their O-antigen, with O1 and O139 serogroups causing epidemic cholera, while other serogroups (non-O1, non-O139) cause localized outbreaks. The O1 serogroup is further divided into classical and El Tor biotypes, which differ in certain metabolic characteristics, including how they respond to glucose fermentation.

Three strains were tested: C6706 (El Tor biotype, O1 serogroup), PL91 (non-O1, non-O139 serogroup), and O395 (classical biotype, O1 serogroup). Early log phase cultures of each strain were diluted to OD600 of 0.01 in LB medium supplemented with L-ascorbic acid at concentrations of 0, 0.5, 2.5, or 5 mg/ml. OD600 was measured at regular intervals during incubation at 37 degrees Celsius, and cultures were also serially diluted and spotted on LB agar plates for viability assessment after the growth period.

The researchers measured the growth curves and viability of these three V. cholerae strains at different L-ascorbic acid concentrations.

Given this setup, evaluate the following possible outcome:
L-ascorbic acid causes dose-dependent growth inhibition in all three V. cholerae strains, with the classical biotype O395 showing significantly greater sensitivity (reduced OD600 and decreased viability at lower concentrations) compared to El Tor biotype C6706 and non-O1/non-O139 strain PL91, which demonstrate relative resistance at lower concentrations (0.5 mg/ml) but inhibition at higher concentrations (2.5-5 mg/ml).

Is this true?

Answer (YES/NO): NO